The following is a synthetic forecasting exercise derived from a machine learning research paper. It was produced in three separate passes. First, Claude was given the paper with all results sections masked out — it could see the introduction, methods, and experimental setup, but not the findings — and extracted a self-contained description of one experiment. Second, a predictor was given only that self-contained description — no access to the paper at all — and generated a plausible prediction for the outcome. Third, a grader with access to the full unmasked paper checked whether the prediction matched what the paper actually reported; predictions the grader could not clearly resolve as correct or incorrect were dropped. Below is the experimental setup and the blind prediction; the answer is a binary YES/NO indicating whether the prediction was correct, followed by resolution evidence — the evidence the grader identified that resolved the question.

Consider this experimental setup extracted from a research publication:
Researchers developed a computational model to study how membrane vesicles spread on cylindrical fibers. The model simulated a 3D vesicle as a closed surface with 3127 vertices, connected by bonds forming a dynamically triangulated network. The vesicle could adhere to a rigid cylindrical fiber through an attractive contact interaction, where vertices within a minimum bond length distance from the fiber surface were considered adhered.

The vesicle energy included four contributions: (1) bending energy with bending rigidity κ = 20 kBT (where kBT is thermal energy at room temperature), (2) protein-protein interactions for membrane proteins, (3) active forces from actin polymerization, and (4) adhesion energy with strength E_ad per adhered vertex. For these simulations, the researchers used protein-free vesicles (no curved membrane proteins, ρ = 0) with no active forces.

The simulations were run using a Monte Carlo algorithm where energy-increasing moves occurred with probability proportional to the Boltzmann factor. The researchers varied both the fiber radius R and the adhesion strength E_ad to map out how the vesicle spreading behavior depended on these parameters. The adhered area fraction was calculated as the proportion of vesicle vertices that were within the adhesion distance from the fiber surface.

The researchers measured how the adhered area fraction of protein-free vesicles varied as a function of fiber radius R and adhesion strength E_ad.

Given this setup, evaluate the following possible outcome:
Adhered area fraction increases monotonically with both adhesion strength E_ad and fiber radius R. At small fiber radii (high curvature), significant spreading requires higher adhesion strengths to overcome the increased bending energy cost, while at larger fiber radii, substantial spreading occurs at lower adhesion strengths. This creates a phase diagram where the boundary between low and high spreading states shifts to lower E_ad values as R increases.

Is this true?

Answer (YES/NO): YES